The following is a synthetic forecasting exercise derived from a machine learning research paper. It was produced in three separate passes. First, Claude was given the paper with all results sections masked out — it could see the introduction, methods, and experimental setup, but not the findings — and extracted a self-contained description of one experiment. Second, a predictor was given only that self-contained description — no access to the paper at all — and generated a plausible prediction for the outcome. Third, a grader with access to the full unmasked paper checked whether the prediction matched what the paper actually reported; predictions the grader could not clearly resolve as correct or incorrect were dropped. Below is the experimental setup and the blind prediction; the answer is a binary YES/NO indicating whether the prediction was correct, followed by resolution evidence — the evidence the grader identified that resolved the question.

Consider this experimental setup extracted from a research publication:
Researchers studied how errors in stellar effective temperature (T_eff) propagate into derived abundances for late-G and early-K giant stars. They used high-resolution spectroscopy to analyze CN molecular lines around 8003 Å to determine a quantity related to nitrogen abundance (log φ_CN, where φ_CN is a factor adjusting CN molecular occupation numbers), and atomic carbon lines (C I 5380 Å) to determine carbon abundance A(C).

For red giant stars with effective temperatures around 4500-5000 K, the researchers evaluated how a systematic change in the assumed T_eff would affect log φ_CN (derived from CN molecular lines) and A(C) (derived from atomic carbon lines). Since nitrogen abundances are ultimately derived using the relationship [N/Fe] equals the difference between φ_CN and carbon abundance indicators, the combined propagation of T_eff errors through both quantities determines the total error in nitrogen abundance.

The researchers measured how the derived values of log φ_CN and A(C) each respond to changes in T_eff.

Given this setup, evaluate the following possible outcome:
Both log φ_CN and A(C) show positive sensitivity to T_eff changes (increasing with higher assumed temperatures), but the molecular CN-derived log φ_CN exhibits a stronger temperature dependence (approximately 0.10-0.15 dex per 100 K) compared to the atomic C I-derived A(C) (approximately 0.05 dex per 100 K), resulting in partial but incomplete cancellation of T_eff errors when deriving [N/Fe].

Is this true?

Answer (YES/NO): NO